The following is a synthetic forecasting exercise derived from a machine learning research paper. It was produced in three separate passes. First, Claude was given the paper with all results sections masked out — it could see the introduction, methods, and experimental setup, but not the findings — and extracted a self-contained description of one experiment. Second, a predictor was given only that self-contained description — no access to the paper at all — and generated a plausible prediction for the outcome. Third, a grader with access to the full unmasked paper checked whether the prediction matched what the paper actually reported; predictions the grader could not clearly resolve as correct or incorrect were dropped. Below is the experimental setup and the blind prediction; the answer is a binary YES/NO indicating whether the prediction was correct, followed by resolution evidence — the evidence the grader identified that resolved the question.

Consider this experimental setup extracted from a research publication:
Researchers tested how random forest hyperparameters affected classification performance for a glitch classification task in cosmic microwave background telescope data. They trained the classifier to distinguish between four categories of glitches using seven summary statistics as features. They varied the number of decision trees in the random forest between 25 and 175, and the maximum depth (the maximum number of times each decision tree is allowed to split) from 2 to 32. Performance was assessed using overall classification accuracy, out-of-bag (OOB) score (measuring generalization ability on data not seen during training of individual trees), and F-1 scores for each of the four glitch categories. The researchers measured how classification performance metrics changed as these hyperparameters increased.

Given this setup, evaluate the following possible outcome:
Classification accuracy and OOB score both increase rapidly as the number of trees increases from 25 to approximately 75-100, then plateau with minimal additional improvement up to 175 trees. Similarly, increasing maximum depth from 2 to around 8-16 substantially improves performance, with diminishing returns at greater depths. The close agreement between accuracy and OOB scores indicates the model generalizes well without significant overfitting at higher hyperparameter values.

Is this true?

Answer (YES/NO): NO